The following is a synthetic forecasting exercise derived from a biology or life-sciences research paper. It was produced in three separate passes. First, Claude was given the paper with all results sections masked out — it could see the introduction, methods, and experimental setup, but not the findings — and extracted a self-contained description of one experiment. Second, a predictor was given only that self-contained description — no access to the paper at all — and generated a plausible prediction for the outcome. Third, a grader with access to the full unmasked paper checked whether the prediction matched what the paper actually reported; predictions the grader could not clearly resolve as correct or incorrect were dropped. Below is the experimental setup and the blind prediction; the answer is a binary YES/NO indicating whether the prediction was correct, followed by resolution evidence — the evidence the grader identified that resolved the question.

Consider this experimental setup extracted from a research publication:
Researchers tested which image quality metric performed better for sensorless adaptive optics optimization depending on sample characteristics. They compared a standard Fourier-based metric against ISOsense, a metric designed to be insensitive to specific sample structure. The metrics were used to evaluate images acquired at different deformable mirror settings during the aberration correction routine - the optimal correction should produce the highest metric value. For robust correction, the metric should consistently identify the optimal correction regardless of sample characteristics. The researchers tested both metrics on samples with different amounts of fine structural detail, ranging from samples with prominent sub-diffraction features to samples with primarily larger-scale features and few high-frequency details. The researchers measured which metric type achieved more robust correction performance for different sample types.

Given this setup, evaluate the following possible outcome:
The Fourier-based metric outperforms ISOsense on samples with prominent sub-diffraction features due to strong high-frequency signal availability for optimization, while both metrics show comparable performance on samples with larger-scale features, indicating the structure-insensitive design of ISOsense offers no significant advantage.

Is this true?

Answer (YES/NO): NO